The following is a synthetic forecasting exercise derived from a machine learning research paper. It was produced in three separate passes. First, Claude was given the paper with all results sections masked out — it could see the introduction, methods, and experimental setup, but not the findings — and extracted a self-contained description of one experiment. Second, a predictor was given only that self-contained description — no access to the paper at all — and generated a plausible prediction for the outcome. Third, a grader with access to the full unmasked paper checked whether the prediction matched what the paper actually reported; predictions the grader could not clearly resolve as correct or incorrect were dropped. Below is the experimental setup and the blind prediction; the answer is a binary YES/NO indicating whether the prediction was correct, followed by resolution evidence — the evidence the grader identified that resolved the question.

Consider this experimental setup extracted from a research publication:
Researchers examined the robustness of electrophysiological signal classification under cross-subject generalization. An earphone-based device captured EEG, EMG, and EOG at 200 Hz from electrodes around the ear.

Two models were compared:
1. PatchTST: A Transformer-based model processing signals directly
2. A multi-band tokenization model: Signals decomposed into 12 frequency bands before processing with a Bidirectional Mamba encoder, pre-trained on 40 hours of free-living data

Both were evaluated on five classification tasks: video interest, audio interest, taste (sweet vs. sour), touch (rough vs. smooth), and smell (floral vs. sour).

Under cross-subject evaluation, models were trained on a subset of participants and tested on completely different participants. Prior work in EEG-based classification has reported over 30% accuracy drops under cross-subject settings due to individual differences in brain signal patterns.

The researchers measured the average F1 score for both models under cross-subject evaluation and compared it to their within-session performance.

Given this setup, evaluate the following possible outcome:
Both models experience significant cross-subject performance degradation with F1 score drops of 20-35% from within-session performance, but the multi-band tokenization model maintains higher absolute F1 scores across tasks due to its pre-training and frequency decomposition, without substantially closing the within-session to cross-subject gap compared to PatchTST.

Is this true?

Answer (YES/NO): YES